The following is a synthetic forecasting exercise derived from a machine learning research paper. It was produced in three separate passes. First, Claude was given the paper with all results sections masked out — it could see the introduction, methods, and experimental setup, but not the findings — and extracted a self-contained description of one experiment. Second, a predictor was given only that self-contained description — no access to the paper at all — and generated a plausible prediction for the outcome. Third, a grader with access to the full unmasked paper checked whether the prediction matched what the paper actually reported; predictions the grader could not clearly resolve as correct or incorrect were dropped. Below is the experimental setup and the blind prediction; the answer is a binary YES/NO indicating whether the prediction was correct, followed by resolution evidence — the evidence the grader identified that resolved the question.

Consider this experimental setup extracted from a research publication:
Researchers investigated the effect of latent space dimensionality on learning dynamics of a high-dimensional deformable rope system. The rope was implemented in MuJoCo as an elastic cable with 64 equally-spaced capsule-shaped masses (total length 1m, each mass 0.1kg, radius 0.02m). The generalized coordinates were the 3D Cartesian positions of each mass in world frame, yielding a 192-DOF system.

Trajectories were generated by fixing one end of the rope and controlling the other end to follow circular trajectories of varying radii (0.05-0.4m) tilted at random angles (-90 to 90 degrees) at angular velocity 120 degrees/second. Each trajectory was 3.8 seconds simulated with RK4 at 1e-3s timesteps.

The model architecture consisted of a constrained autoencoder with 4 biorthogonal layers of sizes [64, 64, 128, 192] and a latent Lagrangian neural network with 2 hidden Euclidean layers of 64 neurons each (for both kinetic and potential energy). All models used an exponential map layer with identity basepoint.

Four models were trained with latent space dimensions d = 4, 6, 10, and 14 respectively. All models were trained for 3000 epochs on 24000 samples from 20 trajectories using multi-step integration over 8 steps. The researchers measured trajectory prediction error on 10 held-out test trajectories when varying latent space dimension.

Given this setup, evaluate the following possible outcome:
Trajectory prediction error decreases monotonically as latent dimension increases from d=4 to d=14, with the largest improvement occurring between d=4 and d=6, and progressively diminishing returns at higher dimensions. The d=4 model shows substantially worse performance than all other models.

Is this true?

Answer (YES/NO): NO